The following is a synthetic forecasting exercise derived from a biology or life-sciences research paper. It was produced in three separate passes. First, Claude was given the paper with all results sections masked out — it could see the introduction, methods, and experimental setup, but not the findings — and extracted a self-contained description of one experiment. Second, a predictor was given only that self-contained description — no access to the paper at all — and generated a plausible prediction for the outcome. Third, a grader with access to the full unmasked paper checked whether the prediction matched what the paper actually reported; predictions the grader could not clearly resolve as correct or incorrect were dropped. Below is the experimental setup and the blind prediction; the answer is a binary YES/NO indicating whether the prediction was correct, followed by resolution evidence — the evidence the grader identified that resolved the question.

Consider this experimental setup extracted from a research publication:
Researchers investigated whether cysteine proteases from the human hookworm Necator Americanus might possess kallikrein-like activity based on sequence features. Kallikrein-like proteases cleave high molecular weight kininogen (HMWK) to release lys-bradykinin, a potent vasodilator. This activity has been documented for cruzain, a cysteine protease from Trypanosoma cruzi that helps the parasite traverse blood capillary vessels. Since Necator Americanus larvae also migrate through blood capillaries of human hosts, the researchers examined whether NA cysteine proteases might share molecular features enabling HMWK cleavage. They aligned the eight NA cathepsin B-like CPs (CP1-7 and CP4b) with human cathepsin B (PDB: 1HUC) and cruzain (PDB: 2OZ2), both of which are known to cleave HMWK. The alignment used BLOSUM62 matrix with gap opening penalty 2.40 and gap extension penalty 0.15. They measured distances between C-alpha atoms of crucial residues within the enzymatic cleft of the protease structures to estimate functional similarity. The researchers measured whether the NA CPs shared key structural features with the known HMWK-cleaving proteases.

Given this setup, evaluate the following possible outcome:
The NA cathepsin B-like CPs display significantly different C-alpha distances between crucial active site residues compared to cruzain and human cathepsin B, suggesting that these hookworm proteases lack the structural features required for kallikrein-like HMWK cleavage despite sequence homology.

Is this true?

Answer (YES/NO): NO